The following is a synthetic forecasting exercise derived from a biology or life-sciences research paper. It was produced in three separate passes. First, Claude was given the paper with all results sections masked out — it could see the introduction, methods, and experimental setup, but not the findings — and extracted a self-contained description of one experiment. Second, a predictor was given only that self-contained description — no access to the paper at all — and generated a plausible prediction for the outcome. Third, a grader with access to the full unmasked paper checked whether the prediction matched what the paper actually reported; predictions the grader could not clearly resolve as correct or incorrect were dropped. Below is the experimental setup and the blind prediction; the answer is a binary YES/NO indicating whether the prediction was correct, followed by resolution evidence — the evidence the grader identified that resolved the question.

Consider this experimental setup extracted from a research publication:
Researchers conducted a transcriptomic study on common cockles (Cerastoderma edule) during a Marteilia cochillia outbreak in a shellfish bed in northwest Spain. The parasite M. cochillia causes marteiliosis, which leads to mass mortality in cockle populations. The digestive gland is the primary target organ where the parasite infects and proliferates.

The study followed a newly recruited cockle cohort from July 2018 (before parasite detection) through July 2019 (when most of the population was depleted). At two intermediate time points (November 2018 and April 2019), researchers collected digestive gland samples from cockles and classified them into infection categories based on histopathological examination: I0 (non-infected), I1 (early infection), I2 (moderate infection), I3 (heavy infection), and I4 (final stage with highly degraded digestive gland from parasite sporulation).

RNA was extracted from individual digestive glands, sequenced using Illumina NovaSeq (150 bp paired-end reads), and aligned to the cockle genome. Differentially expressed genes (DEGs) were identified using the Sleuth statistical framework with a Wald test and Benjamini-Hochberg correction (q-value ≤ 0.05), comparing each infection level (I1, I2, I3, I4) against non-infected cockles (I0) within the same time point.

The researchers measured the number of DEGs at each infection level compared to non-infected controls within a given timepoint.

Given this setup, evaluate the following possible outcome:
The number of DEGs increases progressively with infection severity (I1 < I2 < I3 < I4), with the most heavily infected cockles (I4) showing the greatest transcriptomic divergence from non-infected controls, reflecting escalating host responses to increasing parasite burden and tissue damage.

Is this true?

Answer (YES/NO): YES